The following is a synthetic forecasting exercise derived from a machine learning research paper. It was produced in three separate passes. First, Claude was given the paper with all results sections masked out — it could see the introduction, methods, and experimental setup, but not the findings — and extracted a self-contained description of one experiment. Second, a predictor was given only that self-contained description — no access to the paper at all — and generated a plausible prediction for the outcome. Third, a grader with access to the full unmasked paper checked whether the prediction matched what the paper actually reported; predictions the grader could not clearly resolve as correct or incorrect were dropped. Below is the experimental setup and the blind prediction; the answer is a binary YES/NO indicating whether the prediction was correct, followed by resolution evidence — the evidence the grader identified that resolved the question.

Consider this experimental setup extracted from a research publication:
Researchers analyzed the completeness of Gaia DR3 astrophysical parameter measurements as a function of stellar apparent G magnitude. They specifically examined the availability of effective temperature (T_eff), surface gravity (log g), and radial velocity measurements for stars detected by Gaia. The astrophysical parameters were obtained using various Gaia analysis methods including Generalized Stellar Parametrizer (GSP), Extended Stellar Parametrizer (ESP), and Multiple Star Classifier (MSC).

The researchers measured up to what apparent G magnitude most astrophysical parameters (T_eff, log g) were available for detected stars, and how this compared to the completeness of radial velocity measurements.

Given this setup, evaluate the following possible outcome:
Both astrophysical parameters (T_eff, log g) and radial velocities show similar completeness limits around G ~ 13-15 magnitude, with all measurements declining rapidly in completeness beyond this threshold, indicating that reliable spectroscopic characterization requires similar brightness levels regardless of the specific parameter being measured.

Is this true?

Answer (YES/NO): NO